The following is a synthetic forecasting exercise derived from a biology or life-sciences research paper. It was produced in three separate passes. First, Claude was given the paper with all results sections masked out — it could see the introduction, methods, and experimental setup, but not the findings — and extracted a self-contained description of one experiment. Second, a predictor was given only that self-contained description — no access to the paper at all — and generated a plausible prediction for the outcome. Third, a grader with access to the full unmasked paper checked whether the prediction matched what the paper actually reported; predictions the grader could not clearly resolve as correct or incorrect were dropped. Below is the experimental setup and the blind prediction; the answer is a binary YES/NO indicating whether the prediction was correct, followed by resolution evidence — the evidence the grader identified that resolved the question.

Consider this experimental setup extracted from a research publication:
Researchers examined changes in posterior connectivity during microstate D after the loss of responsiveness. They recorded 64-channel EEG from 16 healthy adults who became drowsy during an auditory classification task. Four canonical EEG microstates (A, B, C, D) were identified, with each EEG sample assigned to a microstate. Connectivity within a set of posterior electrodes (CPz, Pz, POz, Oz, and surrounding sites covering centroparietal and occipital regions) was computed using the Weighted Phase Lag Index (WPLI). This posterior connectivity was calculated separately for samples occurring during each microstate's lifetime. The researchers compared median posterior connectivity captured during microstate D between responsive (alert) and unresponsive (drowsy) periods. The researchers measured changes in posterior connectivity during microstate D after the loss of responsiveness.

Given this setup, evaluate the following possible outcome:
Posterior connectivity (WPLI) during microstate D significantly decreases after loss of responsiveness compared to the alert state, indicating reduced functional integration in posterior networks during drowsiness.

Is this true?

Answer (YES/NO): YES